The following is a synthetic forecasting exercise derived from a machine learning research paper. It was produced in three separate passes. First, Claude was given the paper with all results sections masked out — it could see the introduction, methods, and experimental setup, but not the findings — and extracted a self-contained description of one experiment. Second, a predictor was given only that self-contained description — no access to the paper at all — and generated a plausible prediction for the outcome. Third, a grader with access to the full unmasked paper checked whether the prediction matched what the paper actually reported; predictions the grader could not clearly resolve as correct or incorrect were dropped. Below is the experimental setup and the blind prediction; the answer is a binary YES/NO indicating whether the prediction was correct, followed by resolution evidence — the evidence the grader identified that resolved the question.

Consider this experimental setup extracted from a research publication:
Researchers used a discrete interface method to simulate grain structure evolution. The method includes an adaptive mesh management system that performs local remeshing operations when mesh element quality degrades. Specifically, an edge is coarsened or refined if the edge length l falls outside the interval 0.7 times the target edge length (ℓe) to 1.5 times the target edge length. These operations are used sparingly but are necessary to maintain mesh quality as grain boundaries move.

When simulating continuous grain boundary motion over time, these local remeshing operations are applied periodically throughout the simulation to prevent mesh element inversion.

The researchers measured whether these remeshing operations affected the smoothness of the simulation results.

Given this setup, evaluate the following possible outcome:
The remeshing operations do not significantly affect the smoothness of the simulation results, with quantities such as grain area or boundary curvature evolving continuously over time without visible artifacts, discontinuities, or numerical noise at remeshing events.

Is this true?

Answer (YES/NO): NO